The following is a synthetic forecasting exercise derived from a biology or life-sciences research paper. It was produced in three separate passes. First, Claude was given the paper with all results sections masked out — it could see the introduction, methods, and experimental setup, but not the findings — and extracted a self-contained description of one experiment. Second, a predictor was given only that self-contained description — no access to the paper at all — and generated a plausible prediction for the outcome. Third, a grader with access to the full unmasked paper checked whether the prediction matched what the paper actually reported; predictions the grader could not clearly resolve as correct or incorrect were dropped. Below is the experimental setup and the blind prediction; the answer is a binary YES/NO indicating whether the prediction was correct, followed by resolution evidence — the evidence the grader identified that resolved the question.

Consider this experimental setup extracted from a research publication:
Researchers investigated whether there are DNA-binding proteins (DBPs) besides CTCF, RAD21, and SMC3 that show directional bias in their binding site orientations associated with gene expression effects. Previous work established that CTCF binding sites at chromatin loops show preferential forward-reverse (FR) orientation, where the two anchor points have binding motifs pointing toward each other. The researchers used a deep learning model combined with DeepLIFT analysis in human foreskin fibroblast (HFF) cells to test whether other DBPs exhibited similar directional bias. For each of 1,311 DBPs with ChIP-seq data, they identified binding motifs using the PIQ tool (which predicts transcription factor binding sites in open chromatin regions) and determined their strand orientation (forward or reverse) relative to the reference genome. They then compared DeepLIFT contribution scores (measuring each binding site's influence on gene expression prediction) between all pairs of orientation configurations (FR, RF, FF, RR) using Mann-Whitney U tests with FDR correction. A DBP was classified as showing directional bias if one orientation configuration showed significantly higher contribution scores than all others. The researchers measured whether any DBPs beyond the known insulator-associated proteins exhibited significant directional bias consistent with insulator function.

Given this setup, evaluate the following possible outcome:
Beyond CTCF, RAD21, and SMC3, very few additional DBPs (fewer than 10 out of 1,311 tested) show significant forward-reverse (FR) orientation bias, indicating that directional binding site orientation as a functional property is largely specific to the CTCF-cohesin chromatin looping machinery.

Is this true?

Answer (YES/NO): NO